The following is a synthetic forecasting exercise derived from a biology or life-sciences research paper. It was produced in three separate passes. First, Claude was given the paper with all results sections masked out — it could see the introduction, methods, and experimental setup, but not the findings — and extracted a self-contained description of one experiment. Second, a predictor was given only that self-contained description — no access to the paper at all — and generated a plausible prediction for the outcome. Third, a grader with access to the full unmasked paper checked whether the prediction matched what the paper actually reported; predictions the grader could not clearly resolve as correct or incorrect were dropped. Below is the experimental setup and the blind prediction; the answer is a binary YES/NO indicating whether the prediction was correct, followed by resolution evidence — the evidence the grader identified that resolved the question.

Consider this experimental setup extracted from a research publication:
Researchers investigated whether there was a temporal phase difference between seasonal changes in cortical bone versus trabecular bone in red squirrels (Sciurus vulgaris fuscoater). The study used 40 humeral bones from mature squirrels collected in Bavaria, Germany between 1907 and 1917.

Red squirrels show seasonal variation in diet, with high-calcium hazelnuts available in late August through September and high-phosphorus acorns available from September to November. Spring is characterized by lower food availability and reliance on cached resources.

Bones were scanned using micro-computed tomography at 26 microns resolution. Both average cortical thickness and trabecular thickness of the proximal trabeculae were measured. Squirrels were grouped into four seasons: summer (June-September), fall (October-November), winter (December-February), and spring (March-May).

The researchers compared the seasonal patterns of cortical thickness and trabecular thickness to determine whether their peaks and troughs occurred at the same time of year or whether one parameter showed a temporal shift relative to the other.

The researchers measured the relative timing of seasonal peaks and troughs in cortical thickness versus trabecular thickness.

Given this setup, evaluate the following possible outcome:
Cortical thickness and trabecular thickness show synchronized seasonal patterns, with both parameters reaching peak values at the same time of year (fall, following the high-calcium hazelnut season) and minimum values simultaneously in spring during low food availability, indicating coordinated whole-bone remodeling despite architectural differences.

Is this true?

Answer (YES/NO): NO